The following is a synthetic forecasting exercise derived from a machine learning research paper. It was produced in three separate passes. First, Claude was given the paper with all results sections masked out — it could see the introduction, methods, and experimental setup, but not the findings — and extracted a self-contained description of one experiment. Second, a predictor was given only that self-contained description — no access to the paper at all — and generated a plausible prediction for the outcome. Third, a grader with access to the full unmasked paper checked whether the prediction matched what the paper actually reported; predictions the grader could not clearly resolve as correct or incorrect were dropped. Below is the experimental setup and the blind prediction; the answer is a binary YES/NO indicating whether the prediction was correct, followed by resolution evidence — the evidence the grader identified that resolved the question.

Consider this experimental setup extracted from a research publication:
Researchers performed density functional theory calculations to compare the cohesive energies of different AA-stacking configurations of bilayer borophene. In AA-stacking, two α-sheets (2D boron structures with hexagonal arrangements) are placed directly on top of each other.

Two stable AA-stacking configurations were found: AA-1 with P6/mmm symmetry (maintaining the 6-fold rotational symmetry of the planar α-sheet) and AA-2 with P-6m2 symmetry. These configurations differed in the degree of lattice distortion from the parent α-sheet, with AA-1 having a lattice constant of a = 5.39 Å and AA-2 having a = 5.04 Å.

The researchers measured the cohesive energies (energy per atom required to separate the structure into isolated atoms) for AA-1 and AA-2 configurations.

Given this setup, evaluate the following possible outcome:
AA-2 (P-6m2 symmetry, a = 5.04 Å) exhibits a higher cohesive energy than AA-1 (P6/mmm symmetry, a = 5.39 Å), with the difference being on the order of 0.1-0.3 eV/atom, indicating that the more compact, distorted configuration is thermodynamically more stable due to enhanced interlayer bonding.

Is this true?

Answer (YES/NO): NO